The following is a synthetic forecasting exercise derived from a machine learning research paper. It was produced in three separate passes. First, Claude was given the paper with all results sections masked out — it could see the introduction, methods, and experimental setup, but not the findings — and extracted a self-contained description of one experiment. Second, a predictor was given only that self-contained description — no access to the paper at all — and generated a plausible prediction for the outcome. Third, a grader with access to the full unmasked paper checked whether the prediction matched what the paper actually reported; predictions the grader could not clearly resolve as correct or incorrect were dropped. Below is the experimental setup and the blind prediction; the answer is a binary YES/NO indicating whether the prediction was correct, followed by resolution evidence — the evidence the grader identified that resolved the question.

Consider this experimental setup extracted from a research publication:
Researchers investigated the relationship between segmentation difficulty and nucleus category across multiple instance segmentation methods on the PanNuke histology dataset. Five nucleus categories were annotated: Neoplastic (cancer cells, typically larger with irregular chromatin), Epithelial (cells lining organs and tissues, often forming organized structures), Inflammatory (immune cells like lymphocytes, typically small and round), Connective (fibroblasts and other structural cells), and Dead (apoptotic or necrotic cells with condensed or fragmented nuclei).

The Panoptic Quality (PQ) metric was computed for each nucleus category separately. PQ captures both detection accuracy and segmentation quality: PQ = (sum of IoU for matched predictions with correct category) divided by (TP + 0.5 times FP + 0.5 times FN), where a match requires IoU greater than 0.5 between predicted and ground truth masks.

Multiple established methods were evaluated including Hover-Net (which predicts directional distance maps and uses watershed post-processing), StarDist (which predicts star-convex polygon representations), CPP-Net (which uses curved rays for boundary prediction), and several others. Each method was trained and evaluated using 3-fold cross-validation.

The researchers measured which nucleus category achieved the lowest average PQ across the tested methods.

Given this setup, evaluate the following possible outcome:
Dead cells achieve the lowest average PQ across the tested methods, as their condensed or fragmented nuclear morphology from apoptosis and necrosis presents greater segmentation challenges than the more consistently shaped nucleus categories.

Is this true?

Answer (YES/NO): YES